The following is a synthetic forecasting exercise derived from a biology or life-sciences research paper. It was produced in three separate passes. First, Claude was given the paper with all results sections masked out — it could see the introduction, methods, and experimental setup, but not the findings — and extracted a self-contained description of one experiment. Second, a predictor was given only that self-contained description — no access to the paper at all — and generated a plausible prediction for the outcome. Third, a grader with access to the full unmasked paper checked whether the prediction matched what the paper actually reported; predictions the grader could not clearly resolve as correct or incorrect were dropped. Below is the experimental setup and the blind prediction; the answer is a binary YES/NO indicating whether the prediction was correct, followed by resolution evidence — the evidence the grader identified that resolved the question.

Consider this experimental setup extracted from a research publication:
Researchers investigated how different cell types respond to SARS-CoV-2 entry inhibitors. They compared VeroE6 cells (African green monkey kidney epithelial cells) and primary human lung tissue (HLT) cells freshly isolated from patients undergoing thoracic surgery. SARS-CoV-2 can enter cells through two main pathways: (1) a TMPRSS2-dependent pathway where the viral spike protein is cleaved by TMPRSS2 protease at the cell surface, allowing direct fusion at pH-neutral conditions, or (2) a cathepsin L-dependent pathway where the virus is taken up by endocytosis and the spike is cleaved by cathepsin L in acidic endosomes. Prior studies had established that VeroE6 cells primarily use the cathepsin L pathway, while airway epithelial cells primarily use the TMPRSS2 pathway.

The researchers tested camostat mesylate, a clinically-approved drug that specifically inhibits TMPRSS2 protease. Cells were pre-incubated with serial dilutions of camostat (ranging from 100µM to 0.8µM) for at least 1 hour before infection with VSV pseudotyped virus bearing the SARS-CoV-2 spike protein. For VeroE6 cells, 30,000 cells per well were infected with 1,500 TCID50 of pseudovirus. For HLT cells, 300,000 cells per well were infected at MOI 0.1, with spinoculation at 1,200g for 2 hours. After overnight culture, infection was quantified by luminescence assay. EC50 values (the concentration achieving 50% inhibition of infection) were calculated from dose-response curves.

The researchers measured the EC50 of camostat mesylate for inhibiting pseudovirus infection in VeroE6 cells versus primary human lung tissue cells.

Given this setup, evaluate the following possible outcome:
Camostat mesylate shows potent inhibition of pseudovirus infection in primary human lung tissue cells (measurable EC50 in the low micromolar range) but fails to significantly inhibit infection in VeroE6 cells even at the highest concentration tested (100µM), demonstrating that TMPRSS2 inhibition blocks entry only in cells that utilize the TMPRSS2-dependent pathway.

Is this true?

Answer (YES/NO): YES